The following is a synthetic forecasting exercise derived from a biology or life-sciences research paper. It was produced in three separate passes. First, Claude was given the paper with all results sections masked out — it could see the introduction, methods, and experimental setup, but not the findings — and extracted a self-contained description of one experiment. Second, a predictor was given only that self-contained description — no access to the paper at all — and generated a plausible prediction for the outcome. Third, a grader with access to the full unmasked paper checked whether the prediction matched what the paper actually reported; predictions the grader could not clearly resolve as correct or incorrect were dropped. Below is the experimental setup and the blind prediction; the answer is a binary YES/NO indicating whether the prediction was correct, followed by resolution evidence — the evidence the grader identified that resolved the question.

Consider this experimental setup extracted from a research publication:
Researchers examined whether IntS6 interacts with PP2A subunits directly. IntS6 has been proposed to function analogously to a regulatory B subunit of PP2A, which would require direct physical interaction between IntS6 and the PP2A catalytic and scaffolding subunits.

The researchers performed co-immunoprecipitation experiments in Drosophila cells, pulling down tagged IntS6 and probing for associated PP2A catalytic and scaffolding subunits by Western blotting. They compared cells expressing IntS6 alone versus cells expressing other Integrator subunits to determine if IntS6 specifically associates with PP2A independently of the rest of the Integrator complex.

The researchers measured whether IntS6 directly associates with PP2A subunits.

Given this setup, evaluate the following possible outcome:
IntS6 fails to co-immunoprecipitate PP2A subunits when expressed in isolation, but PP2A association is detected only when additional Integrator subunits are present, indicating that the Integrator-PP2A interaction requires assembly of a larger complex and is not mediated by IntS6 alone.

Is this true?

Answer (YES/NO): NO